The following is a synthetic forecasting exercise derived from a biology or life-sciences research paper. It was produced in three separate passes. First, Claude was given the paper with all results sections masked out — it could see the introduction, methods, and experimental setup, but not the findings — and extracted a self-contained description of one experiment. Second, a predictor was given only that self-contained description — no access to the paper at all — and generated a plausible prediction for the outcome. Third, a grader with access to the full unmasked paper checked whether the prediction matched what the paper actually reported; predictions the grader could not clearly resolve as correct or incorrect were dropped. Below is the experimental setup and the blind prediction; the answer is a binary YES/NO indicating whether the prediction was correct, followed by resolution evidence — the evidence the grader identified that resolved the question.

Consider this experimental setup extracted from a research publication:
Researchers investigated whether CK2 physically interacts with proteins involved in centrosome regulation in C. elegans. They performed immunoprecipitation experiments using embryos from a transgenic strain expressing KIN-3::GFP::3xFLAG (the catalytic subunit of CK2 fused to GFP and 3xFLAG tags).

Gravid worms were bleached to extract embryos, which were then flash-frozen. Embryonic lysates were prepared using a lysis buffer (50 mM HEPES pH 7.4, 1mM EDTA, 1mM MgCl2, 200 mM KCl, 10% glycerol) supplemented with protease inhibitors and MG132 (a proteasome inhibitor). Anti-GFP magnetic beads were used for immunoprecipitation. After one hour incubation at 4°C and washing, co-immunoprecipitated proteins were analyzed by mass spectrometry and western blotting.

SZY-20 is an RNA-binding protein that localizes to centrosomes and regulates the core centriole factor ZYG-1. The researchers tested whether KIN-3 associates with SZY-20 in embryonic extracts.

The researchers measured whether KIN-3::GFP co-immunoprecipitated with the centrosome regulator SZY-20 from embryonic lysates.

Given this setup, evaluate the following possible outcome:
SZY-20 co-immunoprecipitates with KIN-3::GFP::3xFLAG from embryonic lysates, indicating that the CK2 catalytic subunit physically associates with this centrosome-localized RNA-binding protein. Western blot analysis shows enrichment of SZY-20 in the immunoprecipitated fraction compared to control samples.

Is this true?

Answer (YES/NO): YES